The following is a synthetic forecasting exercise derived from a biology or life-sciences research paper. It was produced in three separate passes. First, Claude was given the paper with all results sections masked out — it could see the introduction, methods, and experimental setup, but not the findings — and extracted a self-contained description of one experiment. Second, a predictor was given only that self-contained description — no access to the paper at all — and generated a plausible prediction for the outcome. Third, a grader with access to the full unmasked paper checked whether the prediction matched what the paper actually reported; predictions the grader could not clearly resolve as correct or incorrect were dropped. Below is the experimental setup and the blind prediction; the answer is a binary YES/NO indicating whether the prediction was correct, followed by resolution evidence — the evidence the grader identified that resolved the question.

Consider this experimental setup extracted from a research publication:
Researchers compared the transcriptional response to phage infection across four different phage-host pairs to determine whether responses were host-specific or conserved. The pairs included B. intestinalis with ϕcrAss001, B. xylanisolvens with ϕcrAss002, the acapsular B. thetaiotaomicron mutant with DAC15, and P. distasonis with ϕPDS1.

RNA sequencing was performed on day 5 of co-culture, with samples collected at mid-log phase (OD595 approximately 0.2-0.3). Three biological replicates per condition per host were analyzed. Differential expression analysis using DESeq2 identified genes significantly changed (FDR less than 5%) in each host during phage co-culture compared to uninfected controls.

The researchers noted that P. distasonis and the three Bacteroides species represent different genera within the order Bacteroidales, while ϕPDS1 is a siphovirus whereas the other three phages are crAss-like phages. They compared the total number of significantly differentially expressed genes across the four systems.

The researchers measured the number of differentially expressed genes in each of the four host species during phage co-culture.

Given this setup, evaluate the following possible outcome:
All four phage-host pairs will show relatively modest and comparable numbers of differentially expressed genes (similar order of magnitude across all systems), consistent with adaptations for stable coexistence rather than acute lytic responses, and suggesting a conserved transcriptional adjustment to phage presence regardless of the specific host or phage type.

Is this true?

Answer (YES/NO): NO